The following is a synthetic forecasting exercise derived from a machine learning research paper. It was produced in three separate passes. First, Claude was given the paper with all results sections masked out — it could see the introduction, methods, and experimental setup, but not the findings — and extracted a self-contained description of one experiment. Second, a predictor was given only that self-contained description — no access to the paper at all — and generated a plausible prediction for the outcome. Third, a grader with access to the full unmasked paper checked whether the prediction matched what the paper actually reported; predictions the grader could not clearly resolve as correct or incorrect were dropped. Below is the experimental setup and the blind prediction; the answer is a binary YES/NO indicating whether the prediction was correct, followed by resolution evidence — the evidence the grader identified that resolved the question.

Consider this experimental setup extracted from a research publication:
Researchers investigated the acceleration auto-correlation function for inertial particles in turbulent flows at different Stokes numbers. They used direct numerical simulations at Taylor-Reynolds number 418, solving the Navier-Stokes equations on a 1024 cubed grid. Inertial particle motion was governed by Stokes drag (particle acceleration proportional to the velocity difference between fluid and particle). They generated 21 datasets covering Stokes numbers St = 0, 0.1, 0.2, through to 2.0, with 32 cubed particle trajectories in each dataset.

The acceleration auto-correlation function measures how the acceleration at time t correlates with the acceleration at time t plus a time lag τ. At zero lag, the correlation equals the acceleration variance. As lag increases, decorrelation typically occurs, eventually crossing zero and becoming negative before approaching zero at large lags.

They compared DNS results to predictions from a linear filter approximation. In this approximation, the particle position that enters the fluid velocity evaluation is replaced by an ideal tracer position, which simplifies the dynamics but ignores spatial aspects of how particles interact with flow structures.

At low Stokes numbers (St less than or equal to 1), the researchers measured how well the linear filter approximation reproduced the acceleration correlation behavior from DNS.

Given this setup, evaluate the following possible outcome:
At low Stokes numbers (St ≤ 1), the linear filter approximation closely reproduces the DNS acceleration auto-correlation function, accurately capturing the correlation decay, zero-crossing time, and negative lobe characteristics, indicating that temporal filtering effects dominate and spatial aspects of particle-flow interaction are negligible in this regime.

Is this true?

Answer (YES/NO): NO